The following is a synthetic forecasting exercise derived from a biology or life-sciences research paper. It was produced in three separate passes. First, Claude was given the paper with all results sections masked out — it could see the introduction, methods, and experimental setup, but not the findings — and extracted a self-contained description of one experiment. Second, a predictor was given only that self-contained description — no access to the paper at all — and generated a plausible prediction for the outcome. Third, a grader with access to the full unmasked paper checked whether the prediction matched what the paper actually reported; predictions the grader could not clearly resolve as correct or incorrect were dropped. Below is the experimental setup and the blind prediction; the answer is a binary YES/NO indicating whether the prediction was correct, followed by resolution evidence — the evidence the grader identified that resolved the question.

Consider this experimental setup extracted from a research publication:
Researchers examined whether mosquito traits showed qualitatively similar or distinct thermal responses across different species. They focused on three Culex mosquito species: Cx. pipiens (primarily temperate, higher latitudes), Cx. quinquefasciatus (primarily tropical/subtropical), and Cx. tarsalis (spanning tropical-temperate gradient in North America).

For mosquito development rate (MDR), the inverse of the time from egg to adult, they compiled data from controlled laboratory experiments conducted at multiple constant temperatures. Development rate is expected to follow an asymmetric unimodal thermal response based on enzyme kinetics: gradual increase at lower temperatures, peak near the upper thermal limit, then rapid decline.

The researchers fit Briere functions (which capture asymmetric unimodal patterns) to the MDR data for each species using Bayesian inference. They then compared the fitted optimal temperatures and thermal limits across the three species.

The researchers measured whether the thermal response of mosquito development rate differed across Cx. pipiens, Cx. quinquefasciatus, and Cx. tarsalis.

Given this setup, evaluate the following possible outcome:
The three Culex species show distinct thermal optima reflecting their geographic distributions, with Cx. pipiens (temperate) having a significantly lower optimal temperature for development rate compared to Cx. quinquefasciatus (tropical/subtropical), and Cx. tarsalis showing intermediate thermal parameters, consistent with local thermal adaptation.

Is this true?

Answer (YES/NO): NO